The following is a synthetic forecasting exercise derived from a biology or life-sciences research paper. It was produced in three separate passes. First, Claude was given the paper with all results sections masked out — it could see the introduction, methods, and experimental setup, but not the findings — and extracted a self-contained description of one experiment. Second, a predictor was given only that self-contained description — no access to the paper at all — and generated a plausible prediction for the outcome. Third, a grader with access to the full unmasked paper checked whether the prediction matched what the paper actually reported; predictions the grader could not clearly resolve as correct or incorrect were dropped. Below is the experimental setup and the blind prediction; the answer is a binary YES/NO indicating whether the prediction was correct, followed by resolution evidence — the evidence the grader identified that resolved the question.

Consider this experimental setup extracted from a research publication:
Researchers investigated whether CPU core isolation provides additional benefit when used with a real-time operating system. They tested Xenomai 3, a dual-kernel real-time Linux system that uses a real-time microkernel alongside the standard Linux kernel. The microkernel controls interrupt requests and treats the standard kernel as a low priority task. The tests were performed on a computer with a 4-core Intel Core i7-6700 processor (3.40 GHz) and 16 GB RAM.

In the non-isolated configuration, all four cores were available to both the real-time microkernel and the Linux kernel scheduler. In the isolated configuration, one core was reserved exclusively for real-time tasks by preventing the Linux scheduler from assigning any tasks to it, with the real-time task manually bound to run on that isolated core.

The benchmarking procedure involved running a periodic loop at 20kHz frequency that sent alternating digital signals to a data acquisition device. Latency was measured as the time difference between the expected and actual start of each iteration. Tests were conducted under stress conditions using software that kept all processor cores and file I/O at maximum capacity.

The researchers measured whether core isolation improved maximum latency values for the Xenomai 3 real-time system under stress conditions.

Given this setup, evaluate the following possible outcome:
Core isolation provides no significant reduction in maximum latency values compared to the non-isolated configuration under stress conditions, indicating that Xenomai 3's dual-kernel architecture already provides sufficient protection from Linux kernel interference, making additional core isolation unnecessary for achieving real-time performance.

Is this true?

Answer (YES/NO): YES